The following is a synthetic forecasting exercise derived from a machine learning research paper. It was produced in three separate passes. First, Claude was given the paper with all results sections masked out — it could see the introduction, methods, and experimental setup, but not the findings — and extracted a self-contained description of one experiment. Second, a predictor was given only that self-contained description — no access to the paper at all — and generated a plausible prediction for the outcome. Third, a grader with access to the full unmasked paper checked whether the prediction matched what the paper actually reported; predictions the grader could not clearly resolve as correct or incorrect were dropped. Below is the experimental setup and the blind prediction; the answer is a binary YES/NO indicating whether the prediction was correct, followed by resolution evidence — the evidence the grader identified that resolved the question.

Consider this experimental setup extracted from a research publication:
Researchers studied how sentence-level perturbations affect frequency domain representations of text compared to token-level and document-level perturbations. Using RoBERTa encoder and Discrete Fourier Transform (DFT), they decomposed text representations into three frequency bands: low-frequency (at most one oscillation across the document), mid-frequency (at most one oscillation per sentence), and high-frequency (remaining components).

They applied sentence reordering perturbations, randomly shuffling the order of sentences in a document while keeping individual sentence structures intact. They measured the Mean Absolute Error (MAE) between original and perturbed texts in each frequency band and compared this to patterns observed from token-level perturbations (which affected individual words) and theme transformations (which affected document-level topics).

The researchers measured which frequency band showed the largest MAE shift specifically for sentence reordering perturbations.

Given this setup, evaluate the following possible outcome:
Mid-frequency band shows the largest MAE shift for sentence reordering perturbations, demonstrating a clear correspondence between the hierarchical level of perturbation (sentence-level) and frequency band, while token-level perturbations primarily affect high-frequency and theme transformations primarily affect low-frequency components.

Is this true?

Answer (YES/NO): YES